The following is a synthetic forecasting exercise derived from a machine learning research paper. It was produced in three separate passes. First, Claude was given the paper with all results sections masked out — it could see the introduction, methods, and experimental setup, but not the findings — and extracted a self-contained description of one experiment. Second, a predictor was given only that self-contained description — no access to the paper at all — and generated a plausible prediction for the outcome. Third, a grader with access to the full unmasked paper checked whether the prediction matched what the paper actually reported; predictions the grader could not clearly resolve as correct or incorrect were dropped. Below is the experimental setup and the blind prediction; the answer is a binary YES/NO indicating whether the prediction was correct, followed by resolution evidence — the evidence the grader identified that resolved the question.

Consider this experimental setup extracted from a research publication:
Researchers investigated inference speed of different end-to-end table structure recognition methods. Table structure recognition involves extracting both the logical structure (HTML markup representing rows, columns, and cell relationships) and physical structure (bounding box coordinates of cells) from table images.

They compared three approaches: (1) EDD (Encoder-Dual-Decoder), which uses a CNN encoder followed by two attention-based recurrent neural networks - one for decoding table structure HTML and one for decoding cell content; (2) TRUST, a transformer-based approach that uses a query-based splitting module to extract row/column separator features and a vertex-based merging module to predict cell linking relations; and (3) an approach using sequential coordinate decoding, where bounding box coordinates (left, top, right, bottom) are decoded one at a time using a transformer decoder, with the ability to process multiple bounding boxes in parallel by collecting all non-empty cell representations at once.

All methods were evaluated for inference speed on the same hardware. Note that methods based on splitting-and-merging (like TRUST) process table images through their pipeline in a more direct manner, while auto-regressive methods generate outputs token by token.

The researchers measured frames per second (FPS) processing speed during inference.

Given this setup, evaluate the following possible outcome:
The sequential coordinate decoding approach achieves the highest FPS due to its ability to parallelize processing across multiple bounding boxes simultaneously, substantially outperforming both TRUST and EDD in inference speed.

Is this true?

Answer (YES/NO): NO